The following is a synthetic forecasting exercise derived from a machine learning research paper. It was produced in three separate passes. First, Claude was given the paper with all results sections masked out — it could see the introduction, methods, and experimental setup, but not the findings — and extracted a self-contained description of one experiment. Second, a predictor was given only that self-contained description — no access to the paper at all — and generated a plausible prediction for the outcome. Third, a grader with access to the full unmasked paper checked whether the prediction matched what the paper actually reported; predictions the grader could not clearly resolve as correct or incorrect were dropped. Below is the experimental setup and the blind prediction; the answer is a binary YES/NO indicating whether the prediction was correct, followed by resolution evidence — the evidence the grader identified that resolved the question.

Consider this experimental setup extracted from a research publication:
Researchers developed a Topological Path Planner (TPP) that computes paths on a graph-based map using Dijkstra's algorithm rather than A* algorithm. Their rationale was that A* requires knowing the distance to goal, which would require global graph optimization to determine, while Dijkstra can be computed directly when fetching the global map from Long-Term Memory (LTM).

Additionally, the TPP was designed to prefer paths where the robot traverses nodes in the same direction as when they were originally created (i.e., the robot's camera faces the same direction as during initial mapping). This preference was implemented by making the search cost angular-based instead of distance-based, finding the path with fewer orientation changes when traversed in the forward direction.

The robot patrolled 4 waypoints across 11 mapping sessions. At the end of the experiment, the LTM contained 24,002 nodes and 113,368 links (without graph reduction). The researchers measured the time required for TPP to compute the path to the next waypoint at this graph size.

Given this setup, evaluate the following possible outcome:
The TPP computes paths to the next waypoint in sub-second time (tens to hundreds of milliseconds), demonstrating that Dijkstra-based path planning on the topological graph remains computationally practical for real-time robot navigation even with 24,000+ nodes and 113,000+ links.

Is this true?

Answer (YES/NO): NO